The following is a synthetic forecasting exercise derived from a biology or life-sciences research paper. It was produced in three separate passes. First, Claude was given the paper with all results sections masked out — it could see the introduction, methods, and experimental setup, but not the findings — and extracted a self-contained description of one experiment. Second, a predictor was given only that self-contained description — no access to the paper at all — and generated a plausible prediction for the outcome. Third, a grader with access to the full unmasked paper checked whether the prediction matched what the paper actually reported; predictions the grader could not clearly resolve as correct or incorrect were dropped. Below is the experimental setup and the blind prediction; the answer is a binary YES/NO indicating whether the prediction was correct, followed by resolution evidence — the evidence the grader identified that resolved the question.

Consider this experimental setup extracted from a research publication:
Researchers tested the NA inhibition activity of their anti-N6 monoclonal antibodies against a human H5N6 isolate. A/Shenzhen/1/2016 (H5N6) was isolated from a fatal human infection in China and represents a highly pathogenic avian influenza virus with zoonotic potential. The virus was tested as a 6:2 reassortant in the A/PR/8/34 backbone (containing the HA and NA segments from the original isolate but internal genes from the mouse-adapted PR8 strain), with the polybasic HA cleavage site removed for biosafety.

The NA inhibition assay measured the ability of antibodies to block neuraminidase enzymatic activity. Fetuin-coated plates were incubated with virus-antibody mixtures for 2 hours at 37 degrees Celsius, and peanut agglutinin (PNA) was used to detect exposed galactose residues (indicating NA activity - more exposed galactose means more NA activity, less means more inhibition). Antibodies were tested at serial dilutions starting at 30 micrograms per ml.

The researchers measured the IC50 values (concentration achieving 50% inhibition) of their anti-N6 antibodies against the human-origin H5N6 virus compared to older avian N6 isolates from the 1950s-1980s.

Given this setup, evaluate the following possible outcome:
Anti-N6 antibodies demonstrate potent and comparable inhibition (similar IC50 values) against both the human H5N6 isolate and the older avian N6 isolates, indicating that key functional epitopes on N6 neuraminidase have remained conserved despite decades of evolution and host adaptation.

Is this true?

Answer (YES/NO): NO